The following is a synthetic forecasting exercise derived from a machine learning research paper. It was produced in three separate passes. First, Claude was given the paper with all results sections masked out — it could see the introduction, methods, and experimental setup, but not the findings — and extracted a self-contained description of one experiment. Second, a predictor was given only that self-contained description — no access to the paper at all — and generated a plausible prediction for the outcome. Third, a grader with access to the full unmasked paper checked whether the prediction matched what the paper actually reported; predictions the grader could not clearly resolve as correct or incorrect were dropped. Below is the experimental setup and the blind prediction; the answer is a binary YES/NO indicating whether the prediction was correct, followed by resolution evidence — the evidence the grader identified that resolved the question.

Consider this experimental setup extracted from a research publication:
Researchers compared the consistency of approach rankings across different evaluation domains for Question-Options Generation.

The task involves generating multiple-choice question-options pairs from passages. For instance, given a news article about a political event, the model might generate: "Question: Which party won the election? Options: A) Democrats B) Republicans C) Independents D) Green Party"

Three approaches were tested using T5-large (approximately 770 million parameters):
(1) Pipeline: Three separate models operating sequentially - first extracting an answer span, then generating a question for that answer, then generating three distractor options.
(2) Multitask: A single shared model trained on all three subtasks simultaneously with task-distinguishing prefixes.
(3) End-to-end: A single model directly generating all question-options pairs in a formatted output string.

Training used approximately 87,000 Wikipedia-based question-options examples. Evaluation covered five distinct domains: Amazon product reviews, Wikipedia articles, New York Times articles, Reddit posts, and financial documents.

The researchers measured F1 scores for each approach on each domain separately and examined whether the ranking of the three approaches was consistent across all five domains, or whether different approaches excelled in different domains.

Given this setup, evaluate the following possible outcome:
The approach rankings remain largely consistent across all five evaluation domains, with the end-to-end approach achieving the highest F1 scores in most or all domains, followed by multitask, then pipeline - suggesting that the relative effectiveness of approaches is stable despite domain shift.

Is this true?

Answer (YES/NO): NO